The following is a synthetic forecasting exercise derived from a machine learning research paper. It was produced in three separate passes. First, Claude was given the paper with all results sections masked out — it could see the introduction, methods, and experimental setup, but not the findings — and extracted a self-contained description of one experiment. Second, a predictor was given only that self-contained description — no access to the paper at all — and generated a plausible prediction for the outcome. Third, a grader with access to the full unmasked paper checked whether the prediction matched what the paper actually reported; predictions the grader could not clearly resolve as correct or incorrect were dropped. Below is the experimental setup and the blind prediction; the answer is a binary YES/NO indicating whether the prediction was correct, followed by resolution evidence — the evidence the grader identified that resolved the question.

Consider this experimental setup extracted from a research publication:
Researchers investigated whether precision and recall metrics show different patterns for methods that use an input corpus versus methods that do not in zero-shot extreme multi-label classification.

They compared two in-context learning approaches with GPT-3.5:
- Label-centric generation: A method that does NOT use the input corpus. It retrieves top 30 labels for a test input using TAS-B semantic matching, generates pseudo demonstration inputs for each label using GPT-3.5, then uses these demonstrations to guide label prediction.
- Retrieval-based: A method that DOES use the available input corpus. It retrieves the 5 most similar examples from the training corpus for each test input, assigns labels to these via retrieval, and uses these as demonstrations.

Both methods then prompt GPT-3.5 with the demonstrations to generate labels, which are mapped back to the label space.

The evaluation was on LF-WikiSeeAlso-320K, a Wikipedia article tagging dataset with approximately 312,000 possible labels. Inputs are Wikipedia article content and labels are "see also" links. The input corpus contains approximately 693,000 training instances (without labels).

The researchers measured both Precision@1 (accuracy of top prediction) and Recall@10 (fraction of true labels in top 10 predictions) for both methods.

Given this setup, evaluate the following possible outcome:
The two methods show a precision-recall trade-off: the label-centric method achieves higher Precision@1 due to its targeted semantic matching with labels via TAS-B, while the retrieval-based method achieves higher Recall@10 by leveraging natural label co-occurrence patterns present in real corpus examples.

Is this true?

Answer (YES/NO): YES